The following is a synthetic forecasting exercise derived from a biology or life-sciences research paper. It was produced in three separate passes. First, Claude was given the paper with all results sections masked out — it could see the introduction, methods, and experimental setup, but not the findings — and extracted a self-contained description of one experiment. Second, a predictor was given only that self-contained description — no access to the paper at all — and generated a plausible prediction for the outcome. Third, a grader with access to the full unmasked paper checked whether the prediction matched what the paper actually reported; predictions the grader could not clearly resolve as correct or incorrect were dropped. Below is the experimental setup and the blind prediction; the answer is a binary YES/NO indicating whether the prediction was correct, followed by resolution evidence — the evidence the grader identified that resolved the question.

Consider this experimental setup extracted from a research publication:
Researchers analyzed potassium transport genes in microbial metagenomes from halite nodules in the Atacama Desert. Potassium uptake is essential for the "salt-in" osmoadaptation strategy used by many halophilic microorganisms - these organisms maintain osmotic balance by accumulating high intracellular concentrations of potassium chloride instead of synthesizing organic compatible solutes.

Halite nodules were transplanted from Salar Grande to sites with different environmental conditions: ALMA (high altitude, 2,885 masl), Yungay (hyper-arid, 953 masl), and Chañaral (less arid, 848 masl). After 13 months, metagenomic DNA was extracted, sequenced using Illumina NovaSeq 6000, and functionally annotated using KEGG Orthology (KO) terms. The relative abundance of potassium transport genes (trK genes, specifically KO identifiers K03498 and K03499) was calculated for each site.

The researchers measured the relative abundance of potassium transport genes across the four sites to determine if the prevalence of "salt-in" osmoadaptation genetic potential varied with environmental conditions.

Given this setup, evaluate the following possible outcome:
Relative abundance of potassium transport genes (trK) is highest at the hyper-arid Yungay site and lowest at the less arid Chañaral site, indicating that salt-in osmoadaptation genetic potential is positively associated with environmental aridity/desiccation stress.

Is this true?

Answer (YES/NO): NO